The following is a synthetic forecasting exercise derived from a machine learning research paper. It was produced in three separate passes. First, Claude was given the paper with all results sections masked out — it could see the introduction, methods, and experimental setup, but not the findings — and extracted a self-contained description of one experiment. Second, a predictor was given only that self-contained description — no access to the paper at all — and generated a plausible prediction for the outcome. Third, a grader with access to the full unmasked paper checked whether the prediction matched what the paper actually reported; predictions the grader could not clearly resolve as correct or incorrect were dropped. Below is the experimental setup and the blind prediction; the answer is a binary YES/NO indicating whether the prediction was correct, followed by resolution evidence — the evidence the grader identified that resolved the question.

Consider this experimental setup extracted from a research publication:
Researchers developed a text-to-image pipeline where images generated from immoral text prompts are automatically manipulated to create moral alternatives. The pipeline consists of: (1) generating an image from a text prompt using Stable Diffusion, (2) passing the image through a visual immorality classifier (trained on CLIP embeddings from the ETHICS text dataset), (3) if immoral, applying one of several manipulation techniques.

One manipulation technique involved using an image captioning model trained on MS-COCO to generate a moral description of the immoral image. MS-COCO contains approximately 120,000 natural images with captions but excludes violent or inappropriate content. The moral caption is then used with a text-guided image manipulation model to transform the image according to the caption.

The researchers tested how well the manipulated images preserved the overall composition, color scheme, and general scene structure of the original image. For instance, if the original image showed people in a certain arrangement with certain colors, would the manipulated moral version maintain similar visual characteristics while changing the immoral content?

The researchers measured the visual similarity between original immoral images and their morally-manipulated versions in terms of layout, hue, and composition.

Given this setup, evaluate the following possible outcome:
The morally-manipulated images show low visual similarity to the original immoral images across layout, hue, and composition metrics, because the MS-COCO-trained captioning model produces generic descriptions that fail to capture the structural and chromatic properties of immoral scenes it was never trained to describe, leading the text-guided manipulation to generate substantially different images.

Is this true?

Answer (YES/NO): NO